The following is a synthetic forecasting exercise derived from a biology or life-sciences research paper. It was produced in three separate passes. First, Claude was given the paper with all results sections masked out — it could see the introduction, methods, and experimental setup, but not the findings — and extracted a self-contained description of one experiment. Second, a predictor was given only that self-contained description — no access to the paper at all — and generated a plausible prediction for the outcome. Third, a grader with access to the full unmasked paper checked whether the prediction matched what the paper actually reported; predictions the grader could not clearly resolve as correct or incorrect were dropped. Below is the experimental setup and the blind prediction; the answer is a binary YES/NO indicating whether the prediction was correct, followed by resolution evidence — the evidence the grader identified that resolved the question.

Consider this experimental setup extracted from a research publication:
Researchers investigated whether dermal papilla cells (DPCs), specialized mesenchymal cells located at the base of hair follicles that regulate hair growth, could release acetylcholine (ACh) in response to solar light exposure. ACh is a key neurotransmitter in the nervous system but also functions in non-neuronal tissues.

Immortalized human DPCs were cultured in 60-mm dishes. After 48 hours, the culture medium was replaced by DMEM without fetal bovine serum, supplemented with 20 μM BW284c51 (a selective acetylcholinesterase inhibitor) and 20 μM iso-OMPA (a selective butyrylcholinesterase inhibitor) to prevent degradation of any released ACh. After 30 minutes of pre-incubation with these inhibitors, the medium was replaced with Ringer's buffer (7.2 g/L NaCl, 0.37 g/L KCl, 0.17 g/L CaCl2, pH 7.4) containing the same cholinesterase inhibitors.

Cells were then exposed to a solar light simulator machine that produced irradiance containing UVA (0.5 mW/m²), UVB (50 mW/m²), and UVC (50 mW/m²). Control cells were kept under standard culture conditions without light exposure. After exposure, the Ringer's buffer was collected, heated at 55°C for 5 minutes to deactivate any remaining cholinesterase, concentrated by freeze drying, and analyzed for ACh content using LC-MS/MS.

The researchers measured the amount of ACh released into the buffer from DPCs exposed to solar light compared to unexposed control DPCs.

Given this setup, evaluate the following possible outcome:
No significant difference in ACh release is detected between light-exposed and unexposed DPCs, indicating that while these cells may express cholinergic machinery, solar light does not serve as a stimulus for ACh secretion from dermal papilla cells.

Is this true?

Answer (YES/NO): NO